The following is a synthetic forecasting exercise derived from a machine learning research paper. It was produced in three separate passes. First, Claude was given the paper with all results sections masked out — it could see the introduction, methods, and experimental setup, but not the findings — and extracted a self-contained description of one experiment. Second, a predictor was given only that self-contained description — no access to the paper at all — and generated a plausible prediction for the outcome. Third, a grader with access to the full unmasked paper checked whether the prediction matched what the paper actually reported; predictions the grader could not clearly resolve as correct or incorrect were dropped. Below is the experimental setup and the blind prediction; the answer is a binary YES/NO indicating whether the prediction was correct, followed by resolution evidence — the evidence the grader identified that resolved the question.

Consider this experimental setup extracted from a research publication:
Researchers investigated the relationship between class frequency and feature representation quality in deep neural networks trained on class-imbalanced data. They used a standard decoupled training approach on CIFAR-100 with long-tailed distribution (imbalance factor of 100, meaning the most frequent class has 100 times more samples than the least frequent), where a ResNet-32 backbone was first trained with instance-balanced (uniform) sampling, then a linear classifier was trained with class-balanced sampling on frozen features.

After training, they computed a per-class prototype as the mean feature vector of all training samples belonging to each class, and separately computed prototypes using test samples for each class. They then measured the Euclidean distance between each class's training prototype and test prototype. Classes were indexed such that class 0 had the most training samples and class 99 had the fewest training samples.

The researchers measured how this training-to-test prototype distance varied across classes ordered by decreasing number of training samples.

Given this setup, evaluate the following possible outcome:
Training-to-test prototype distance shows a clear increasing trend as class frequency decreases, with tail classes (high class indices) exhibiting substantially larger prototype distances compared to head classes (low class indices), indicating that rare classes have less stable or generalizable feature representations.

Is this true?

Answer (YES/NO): YES